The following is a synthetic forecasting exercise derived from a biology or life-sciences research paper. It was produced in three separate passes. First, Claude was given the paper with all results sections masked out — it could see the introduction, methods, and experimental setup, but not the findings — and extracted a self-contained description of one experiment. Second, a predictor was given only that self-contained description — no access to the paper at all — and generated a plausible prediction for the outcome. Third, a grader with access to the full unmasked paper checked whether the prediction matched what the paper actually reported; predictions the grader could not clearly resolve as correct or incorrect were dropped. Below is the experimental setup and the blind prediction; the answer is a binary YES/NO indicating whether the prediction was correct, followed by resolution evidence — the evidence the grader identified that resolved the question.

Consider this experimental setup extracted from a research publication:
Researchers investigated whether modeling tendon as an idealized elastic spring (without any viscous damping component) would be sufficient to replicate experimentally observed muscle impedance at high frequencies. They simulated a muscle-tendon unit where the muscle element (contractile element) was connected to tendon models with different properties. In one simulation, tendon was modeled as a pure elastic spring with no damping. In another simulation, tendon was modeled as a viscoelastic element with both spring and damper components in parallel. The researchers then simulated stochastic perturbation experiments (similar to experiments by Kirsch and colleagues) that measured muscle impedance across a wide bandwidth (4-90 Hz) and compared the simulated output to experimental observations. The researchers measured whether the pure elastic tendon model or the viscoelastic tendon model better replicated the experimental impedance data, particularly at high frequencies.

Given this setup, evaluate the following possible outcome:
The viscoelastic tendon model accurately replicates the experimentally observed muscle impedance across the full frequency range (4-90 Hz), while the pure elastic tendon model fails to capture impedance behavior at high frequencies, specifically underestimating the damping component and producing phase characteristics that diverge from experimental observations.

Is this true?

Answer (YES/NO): YES